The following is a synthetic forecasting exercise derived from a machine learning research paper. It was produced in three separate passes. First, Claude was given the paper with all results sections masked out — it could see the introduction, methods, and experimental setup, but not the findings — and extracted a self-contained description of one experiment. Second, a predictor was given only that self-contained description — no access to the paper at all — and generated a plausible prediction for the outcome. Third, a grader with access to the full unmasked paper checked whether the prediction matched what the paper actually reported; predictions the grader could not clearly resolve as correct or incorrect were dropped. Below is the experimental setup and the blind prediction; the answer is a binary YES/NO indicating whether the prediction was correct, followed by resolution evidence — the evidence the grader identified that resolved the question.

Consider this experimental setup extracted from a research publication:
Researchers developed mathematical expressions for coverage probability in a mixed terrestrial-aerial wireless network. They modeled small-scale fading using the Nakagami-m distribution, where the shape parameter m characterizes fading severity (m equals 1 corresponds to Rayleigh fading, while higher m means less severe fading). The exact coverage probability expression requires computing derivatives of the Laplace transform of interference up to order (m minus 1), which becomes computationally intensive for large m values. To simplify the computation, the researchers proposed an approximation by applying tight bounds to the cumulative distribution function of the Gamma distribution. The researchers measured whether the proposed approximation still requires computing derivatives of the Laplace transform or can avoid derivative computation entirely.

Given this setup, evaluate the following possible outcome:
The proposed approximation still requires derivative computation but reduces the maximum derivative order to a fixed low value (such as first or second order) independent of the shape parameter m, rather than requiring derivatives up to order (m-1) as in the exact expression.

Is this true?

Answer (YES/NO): NO